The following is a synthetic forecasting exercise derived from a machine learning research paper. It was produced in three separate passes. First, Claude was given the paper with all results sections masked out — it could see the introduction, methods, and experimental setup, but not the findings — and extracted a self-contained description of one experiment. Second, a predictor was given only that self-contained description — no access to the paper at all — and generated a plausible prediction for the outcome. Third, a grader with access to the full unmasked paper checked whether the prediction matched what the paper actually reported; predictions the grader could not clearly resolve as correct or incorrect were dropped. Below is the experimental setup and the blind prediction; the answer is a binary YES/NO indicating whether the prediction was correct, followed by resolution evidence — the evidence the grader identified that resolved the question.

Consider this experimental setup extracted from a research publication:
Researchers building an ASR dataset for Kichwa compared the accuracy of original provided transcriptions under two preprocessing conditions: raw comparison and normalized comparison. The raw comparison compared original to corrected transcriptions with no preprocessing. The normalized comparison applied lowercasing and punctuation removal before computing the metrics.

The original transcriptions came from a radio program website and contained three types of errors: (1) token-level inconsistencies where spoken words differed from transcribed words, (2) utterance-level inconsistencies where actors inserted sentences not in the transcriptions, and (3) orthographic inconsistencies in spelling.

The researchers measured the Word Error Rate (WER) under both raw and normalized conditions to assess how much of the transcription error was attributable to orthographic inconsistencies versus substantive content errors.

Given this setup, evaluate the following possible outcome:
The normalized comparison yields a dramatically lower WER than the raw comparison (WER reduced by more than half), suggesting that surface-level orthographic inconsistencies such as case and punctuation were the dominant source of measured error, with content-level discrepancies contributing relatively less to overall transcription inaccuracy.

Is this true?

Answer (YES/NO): NO